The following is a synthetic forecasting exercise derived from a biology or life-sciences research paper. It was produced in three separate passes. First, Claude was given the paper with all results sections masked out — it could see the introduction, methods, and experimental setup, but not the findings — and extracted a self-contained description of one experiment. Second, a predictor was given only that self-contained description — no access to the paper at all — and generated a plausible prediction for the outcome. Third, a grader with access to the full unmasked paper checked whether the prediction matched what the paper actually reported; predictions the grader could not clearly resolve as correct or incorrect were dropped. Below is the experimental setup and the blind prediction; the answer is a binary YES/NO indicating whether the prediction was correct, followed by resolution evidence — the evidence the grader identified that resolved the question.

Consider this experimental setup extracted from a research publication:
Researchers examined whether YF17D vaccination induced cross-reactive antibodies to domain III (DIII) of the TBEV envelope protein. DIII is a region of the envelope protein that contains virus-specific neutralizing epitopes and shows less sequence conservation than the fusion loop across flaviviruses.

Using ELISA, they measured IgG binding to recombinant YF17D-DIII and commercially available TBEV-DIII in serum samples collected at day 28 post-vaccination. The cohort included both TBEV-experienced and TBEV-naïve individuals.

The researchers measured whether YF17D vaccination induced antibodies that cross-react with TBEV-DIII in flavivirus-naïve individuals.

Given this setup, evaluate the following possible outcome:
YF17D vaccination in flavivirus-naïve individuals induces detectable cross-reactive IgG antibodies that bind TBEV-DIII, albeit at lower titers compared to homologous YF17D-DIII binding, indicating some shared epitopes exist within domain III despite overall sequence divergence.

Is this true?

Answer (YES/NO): NO